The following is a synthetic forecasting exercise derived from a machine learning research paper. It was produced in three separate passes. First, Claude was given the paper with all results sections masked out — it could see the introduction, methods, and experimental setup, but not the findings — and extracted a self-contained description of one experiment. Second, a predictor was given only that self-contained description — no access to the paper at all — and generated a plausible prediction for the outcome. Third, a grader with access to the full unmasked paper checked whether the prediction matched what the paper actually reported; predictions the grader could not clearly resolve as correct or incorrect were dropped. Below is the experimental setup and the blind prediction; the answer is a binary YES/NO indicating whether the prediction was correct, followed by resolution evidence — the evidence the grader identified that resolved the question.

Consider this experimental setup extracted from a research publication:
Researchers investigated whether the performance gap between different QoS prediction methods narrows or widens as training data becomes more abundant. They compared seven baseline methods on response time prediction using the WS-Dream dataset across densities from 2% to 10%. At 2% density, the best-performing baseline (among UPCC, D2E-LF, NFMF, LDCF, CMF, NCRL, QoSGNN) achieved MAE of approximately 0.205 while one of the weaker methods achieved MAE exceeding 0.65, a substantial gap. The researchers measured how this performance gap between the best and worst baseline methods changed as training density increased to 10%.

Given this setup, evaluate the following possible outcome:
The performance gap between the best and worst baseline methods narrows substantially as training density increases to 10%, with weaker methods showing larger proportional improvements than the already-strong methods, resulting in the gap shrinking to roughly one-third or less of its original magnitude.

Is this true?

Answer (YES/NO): NO